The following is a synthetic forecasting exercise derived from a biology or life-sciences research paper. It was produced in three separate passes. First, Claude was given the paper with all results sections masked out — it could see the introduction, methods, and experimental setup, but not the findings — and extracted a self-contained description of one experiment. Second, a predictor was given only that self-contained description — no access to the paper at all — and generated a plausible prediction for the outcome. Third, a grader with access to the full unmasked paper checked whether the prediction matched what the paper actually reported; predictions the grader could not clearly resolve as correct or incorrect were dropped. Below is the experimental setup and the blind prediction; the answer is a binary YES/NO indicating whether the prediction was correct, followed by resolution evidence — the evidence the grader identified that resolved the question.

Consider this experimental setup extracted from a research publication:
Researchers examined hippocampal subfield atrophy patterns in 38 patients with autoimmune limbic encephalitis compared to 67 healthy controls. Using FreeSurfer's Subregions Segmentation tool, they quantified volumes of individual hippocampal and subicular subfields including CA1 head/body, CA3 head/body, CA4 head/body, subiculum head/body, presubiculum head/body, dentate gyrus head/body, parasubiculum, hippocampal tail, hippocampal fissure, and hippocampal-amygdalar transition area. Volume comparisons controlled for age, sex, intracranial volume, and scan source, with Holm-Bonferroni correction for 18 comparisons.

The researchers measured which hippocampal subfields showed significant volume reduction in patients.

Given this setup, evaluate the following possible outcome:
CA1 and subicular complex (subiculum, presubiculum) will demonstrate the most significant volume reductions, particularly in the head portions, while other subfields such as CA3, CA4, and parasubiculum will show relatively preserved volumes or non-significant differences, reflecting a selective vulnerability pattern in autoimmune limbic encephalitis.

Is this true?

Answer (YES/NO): NO